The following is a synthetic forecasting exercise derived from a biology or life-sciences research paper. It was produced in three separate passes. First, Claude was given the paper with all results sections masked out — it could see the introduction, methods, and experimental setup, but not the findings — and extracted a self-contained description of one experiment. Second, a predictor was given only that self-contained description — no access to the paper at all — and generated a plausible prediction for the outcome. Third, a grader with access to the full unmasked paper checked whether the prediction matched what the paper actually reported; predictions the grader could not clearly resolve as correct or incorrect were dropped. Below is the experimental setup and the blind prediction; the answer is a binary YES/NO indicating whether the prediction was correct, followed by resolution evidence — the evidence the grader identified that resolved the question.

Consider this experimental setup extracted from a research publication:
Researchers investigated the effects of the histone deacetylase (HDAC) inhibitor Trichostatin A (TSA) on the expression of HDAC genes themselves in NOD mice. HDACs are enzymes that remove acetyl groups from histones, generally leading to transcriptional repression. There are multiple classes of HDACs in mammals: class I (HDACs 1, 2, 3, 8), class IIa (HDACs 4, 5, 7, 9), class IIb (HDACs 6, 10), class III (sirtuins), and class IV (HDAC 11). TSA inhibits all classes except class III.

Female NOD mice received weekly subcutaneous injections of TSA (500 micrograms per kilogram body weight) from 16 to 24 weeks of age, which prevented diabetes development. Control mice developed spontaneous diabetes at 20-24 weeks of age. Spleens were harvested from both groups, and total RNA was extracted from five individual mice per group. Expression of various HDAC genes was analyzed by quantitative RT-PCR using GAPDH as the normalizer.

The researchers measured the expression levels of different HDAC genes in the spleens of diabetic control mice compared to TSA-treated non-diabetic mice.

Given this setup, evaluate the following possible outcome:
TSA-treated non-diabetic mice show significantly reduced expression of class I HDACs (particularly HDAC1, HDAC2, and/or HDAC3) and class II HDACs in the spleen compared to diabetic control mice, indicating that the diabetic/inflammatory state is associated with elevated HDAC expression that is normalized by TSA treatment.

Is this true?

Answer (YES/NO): NO